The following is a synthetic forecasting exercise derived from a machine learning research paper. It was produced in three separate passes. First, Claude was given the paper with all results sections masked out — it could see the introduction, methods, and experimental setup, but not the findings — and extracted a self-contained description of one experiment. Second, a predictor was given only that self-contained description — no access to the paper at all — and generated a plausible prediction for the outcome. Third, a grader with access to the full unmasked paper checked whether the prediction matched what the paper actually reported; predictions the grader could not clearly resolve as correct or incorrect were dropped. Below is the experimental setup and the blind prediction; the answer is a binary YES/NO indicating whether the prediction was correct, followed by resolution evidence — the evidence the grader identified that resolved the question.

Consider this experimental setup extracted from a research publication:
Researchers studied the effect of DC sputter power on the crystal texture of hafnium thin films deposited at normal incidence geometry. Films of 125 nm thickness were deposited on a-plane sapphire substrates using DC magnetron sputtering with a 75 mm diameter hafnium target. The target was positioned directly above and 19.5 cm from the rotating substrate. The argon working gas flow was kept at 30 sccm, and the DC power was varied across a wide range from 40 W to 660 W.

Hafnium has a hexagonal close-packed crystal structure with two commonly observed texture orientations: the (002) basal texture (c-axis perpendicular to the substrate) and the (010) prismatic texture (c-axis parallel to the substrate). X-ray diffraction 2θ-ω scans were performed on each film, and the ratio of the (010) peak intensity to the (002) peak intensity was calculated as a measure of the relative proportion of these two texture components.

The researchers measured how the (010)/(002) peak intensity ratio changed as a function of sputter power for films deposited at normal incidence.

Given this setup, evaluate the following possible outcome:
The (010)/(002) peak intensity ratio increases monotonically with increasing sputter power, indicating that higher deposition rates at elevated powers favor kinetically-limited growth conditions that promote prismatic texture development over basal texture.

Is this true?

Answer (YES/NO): YES